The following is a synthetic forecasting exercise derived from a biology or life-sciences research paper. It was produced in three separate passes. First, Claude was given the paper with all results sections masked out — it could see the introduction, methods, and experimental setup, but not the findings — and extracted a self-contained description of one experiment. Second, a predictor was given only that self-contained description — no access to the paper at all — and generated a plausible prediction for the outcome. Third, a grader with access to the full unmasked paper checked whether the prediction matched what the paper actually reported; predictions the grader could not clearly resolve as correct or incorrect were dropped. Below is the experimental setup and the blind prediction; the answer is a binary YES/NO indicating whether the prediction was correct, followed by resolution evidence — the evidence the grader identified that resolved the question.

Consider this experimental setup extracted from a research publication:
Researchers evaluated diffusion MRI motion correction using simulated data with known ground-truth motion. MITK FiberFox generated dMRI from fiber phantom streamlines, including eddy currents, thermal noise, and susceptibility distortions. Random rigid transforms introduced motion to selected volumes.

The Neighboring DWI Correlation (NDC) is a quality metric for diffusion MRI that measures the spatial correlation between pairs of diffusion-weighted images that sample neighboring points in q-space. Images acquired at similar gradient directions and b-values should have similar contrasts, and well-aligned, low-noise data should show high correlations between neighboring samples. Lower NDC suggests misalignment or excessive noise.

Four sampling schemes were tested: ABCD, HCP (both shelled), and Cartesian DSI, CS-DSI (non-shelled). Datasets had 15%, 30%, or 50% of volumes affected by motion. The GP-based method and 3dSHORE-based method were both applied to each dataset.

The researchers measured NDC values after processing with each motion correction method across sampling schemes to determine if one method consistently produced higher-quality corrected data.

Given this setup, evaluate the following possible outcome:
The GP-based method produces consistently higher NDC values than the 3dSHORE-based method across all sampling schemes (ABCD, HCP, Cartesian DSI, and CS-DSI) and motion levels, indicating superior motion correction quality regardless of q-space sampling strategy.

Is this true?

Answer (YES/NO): NO